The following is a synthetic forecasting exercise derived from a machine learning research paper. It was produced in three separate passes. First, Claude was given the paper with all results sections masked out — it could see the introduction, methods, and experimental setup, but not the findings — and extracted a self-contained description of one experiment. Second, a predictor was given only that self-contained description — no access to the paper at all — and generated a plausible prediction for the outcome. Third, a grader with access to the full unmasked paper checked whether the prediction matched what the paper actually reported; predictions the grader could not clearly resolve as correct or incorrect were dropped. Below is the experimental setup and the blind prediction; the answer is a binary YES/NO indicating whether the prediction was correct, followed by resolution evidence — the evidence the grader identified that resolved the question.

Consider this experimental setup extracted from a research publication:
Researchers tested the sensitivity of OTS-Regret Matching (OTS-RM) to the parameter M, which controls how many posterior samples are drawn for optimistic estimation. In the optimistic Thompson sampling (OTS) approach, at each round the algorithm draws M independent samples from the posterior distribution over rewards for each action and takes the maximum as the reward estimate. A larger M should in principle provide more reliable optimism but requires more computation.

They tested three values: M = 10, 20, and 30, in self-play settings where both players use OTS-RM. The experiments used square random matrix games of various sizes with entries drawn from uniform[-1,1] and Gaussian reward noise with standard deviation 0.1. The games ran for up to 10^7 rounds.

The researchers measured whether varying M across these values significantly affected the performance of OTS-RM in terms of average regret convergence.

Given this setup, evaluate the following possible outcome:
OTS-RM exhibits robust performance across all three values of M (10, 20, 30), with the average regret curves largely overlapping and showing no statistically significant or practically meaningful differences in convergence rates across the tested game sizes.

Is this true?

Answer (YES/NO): YES